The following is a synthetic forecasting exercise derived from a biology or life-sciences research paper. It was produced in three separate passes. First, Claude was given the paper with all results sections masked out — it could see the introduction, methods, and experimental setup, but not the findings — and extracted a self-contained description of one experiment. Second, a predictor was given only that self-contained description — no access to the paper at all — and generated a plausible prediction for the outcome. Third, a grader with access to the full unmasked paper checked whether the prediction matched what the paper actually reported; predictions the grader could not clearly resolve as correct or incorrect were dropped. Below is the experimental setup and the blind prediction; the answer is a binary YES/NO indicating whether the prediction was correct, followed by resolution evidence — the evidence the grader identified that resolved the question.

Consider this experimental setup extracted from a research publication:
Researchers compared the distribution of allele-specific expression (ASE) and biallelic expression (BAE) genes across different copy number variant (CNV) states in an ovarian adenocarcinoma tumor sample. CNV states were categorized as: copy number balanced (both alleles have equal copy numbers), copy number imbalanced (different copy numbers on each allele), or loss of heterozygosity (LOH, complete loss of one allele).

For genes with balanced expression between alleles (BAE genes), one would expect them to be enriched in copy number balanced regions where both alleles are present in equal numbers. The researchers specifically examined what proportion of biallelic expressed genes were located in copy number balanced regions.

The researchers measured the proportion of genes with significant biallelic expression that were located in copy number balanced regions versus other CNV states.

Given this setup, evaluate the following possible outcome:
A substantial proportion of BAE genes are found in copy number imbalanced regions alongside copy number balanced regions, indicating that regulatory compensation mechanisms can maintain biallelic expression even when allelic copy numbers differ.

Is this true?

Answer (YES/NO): NO